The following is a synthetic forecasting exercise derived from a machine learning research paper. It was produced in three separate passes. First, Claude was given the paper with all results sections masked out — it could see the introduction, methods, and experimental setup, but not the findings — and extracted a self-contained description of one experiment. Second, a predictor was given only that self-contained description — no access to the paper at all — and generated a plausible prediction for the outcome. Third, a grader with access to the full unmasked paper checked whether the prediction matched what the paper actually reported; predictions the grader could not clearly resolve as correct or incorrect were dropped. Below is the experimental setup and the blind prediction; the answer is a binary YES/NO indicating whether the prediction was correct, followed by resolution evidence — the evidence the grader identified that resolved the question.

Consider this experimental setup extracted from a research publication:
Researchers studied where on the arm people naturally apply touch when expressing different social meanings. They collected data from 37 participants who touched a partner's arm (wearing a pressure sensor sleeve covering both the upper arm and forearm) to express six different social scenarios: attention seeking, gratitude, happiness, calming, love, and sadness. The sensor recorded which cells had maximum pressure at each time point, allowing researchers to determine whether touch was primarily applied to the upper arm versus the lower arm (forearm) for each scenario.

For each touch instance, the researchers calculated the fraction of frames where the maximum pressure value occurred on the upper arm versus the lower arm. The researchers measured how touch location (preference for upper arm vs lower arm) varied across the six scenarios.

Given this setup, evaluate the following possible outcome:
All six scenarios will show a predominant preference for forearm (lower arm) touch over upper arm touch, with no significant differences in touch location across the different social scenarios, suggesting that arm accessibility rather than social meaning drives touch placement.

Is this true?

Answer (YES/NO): NO